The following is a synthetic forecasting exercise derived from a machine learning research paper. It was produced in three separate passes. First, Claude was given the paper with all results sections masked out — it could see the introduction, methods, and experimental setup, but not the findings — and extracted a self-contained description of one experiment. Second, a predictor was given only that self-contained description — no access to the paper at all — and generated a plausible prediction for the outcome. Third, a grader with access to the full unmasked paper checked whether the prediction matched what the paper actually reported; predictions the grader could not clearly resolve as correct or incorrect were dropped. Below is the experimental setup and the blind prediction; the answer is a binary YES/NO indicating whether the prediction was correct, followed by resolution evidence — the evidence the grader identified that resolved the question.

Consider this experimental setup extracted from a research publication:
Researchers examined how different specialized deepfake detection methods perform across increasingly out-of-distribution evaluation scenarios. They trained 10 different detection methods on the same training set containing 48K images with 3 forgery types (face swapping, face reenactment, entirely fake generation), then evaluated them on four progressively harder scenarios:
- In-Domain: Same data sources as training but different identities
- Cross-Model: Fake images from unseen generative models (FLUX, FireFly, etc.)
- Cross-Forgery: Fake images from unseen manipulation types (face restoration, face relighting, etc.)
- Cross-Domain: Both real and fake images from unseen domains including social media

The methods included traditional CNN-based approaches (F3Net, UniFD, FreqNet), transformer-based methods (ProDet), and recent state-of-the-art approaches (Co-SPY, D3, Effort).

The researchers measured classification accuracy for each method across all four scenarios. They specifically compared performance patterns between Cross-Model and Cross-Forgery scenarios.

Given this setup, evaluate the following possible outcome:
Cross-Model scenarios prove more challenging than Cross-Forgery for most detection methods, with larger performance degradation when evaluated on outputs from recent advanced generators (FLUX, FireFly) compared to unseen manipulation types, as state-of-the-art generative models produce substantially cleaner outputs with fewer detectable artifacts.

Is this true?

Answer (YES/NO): NO